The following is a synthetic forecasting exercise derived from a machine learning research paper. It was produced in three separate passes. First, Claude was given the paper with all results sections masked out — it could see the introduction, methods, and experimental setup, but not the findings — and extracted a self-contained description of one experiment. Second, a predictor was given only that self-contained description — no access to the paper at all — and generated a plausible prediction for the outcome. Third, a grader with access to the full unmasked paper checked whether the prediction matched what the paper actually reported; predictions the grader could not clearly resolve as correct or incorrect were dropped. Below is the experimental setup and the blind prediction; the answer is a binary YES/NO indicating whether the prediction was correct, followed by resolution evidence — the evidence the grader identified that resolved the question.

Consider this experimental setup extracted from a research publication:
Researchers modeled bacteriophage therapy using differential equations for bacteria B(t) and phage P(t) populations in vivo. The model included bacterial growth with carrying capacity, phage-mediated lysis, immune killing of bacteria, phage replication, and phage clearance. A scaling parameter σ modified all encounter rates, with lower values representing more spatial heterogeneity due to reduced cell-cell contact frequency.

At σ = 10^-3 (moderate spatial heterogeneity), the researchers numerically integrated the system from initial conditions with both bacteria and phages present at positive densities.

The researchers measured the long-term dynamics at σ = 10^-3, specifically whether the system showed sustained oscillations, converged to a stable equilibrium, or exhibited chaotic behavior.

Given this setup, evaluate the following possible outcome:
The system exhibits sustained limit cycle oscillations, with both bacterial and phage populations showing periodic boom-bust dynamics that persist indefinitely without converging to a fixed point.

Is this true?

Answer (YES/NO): NO